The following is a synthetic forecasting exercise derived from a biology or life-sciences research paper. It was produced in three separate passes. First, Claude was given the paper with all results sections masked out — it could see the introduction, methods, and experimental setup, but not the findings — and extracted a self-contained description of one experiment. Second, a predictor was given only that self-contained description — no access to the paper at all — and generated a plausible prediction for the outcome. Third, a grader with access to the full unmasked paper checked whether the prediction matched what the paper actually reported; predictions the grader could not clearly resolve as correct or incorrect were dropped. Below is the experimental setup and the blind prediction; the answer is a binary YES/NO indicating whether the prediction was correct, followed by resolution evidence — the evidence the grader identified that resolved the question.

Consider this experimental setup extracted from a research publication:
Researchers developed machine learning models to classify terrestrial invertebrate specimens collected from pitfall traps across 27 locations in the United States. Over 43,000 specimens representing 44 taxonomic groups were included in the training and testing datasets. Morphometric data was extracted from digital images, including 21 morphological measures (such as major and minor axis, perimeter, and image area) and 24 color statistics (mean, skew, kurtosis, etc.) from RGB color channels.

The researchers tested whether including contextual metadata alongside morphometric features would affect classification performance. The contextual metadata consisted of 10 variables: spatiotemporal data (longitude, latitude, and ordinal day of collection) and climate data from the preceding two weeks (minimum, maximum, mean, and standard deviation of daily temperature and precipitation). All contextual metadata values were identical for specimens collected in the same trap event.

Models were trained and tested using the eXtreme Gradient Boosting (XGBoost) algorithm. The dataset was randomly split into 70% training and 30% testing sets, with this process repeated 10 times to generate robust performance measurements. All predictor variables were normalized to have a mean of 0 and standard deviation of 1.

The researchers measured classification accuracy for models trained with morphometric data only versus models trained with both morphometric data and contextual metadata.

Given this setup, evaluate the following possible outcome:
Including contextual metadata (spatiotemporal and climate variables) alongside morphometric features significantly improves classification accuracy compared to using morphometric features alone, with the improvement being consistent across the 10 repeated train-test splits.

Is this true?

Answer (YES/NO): YES